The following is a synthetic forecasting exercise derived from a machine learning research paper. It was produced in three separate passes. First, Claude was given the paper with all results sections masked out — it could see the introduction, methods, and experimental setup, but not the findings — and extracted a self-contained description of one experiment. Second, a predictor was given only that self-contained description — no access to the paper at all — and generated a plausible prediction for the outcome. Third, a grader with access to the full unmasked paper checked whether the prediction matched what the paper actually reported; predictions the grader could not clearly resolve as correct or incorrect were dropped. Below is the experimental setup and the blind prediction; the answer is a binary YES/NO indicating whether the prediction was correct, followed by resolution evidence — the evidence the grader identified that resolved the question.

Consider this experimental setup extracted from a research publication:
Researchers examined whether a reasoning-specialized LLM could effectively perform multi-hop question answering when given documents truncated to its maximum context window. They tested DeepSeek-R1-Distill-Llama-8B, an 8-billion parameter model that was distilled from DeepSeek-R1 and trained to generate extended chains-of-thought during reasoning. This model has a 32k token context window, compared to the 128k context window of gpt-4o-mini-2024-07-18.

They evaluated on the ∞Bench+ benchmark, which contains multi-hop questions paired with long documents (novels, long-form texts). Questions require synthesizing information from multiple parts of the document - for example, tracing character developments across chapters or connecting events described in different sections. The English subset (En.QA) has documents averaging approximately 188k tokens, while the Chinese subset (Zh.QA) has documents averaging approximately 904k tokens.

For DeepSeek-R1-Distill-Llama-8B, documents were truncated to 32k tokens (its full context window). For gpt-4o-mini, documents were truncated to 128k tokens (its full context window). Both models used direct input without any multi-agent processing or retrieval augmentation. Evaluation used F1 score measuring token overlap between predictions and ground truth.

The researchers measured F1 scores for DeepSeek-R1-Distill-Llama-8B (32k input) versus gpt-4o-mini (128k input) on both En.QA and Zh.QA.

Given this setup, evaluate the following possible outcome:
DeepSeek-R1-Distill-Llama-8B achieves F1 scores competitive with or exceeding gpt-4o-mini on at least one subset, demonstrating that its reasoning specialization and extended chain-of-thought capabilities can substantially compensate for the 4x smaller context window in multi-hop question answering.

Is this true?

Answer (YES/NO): NO